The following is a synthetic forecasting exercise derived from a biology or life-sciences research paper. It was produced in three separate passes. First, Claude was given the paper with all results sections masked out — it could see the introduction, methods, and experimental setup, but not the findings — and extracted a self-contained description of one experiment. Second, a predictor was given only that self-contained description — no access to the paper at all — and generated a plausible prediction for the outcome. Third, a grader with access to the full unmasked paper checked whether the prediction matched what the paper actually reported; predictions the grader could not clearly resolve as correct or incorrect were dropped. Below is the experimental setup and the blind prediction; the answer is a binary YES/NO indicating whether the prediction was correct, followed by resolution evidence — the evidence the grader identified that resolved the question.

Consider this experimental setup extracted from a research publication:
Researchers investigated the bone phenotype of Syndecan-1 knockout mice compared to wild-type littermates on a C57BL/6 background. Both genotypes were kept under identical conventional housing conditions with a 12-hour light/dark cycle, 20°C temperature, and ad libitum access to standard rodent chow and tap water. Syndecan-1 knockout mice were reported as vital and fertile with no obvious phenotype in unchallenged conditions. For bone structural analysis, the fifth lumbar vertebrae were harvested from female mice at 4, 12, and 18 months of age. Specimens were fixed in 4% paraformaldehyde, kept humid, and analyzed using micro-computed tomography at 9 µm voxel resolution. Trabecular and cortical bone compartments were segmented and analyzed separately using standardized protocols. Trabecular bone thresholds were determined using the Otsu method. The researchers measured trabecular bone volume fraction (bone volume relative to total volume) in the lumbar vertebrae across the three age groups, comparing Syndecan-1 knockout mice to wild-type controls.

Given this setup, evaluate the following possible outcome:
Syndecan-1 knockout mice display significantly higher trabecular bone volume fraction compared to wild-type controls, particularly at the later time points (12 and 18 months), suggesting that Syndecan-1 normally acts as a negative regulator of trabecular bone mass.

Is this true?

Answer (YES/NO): NO